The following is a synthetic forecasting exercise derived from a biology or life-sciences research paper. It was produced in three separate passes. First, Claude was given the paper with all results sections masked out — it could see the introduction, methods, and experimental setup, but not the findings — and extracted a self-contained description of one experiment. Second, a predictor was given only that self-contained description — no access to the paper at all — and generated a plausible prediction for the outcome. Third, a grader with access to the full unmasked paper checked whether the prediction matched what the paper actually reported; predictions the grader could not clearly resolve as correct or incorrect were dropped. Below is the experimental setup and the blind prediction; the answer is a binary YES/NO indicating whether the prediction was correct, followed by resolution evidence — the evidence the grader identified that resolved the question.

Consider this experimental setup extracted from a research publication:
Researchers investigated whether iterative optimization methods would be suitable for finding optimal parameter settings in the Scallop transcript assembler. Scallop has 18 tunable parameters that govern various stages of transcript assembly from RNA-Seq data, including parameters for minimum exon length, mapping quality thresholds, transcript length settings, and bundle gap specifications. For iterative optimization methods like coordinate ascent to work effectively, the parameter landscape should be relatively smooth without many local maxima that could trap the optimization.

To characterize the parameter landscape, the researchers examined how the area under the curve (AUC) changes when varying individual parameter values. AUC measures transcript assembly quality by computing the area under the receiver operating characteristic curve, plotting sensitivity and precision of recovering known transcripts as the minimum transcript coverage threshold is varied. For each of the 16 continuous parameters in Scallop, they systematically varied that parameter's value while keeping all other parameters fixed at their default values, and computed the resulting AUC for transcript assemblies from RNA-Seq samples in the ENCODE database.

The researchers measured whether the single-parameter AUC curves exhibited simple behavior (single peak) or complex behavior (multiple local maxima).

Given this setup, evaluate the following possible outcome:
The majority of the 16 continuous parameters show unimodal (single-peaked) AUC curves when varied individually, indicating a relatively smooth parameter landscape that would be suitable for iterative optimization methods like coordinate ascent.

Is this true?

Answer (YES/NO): YES